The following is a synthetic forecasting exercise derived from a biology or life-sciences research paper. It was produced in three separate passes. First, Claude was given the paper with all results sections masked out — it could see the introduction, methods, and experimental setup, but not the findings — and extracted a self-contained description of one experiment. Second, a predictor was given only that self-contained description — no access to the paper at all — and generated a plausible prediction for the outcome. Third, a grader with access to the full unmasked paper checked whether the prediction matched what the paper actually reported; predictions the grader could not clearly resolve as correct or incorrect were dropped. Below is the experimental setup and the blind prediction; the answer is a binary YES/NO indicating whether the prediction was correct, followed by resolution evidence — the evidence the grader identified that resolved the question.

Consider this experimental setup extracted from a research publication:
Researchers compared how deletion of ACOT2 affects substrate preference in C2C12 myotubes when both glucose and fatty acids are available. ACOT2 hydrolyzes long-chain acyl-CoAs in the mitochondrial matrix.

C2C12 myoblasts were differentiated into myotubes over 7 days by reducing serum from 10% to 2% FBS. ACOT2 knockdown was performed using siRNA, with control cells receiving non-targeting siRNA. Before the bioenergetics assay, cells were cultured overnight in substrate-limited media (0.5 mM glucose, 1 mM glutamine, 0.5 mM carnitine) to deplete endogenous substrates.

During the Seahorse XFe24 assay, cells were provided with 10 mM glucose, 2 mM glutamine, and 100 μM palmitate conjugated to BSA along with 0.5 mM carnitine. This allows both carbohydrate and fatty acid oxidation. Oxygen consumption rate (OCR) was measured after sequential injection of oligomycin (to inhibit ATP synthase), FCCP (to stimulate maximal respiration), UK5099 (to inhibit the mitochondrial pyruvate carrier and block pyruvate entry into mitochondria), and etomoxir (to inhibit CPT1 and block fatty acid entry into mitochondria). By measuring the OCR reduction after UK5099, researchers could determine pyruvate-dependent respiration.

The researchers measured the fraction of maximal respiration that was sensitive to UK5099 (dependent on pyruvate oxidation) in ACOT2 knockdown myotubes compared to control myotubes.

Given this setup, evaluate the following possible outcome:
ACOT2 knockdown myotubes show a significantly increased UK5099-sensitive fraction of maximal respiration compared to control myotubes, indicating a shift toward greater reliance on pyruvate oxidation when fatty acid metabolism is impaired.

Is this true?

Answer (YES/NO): YES